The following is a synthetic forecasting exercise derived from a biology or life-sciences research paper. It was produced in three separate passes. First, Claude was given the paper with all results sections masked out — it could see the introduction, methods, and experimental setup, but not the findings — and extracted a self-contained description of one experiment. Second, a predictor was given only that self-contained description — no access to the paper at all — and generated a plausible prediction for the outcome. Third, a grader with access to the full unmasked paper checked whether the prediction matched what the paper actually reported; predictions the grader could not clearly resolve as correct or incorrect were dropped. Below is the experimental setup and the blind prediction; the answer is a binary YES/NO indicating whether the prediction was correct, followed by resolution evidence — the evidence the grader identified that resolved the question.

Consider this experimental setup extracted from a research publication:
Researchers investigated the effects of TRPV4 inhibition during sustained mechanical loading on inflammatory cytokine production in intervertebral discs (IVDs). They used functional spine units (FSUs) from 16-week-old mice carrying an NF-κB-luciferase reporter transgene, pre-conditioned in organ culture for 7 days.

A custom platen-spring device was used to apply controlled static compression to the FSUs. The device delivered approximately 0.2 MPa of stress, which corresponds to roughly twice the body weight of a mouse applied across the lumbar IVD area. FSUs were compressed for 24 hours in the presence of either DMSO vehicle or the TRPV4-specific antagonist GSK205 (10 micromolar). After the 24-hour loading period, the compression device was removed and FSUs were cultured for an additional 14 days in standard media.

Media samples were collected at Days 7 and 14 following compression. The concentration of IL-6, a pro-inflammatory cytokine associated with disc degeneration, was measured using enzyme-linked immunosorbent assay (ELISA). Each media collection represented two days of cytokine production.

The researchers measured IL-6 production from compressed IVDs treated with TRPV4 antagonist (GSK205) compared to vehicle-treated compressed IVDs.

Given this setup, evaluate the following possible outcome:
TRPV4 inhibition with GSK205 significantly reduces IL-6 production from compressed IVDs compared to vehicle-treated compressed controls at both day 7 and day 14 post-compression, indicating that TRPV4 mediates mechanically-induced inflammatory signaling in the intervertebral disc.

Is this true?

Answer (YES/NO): YES